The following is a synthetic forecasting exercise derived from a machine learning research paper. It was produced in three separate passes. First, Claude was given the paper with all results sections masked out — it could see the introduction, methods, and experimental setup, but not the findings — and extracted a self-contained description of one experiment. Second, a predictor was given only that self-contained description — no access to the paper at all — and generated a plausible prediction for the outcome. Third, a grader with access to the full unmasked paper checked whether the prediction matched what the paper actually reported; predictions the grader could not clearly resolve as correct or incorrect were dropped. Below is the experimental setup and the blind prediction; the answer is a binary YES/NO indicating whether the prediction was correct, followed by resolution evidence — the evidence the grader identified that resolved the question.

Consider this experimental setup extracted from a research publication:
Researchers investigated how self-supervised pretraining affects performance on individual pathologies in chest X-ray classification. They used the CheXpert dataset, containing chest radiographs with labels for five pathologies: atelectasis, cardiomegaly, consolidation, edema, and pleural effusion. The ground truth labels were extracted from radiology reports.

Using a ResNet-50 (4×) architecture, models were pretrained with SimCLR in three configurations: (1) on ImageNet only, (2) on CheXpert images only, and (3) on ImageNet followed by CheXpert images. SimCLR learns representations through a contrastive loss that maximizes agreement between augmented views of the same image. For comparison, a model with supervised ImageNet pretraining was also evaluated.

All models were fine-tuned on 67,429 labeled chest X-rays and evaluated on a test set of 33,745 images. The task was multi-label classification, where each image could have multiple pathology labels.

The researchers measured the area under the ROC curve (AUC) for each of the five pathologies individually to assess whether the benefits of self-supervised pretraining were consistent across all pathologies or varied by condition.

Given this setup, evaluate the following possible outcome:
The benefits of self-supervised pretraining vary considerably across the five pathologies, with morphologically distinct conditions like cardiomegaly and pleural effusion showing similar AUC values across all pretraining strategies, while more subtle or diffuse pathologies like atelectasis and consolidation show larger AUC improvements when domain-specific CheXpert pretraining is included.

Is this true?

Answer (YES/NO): NO